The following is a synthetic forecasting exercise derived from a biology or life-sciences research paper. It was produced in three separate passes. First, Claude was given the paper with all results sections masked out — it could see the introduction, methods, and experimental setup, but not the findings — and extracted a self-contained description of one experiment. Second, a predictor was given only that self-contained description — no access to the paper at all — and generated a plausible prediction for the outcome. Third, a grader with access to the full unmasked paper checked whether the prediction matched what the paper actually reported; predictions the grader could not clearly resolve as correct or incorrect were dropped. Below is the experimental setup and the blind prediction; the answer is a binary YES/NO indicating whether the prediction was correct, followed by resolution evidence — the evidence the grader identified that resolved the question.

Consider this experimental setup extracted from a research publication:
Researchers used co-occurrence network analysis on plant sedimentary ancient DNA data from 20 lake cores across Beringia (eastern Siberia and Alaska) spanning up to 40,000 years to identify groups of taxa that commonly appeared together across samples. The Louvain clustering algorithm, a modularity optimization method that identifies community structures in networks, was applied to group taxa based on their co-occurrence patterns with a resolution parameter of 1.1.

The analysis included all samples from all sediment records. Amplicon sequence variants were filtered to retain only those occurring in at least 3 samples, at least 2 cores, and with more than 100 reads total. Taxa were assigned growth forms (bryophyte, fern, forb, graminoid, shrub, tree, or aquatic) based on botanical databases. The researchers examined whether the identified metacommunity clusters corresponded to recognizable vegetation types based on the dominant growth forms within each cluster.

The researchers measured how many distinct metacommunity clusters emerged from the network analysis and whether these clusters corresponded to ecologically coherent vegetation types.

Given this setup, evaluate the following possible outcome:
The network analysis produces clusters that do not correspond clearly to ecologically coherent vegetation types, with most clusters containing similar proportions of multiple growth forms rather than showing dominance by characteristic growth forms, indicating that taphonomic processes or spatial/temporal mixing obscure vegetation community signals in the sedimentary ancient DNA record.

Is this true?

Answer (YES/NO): NO